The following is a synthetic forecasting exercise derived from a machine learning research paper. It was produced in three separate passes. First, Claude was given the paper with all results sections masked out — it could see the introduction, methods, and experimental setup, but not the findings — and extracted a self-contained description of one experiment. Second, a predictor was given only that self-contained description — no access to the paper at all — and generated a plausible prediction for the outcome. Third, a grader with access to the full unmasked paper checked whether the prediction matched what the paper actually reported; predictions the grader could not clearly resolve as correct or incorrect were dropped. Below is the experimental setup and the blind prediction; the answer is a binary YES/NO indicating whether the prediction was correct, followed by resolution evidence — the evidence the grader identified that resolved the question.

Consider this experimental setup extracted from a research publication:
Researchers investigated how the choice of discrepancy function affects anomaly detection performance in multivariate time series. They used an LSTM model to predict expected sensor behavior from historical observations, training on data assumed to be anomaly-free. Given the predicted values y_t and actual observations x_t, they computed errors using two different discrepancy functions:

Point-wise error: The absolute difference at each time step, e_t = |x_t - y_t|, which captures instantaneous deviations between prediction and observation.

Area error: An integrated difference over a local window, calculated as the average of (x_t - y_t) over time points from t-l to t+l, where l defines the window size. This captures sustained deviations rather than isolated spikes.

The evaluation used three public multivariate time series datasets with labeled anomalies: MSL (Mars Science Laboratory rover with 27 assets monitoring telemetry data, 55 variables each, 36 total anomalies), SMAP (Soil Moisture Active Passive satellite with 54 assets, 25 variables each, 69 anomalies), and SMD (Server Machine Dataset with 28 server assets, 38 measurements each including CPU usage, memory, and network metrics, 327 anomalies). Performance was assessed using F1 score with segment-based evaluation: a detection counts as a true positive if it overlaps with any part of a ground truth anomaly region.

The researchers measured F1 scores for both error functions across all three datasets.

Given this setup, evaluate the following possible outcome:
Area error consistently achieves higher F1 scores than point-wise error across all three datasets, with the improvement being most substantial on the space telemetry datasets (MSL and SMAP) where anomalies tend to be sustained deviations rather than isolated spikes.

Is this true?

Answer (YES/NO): NO